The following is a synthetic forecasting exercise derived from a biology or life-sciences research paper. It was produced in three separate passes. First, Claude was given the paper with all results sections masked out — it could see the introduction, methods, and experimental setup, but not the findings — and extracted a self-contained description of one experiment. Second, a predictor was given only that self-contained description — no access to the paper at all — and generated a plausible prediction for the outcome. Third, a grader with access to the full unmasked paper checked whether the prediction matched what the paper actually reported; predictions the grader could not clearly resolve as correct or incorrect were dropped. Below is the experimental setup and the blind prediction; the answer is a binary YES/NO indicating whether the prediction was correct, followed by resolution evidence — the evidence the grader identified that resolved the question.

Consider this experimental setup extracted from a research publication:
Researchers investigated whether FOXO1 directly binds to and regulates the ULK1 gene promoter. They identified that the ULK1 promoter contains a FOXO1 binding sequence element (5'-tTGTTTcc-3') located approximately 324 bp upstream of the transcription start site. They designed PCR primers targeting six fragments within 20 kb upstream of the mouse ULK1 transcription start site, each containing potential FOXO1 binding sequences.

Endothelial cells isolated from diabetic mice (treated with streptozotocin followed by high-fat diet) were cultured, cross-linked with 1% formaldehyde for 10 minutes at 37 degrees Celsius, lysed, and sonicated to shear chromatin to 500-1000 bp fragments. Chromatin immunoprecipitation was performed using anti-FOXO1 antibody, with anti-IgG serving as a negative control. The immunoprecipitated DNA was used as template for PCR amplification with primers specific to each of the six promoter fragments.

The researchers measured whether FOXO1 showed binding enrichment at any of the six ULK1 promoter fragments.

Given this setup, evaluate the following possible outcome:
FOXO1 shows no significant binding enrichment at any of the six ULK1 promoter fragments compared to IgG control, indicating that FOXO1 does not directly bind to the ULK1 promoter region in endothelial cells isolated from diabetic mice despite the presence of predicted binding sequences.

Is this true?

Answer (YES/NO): NO